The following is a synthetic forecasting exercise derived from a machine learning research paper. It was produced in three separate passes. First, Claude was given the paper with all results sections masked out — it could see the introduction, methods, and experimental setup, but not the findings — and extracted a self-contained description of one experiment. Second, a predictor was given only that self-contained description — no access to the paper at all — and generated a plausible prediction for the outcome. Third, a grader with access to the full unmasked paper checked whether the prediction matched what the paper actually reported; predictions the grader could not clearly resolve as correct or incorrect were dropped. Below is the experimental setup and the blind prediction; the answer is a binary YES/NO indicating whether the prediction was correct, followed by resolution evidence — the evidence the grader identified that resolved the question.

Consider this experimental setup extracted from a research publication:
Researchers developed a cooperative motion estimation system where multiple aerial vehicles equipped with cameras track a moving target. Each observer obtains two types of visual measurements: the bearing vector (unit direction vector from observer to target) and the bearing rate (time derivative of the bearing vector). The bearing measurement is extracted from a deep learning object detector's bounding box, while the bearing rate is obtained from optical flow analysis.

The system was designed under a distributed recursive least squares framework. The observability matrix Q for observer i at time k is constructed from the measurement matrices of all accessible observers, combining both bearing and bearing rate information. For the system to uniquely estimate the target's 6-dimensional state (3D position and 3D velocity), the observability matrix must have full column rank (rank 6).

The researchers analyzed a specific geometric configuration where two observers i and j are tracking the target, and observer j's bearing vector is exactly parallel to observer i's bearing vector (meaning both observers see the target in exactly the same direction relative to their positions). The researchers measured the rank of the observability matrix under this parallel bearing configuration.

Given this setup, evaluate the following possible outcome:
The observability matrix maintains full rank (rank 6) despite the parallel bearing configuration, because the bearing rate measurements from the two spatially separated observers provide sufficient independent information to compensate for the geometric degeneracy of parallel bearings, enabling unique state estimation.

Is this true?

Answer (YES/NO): NO